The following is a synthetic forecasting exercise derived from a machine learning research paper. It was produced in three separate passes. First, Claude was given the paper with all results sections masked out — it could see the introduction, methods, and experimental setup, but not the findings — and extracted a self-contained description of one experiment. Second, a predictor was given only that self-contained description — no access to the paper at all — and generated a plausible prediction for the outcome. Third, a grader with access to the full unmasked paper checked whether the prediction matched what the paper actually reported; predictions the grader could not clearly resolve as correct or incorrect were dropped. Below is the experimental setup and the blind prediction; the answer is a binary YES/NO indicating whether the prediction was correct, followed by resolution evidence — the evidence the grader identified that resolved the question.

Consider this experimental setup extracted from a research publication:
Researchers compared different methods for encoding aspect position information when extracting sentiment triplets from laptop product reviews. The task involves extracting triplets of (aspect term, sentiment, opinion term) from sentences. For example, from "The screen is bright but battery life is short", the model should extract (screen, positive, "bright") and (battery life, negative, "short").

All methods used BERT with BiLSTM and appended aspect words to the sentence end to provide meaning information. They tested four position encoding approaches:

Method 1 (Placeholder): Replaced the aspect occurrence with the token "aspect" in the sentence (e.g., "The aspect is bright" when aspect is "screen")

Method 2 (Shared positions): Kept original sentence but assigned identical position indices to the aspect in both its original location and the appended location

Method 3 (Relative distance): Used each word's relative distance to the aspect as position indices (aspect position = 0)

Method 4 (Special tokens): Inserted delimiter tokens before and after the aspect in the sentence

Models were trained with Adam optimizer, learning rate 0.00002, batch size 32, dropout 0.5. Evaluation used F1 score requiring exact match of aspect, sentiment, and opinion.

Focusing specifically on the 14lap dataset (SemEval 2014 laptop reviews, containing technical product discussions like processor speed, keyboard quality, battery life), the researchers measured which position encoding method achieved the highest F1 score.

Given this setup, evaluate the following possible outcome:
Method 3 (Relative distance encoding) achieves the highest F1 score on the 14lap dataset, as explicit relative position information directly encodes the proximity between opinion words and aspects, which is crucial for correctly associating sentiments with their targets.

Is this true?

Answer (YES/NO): NO